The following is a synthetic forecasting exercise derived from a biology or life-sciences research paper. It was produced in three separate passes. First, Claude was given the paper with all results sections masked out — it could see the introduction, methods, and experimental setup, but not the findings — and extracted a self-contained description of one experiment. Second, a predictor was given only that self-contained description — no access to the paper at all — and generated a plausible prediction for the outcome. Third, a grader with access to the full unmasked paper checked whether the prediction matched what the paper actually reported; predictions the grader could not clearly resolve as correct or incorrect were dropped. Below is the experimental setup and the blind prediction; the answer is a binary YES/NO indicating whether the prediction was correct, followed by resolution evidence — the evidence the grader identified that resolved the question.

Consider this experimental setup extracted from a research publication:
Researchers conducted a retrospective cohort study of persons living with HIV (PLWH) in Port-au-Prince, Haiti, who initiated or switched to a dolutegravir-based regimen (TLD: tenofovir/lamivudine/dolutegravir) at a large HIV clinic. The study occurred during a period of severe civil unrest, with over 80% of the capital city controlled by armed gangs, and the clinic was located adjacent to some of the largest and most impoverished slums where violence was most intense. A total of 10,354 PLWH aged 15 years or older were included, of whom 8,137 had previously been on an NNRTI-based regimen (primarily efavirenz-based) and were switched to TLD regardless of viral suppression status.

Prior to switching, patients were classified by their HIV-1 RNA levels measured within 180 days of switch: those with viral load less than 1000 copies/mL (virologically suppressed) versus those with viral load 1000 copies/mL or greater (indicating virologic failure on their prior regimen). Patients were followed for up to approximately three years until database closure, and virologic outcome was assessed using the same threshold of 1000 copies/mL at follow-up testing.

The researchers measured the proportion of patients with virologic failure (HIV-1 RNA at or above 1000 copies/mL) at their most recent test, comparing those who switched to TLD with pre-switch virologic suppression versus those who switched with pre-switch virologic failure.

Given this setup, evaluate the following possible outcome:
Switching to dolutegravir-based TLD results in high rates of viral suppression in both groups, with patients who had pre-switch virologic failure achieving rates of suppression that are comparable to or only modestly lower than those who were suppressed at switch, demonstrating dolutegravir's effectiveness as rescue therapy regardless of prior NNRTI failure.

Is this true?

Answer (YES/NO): NO